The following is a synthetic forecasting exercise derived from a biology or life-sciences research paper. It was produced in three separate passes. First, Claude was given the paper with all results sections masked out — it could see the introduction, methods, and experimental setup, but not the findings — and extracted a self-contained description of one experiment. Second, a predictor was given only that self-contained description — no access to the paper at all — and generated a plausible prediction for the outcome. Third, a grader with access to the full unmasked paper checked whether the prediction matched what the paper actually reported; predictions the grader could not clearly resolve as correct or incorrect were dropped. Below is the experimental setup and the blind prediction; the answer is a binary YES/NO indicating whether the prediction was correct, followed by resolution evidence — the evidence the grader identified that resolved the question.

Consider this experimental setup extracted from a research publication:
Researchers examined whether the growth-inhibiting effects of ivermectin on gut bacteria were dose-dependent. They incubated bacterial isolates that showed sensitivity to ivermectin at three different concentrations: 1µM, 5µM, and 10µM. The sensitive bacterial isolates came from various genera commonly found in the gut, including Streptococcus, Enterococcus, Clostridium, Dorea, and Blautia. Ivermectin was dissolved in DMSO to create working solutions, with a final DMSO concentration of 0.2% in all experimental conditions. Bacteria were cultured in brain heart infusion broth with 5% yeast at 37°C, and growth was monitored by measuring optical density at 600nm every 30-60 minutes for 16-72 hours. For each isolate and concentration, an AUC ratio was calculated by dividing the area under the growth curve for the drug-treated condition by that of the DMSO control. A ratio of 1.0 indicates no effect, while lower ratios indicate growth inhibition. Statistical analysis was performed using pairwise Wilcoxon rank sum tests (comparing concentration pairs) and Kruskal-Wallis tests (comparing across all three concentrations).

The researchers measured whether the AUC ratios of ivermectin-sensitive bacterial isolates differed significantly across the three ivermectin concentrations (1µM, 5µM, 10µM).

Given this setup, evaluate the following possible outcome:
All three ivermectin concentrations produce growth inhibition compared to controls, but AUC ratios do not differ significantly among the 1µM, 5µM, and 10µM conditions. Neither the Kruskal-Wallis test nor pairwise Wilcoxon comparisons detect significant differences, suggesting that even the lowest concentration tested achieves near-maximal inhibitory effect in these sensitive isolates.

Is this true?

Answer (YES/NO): NO